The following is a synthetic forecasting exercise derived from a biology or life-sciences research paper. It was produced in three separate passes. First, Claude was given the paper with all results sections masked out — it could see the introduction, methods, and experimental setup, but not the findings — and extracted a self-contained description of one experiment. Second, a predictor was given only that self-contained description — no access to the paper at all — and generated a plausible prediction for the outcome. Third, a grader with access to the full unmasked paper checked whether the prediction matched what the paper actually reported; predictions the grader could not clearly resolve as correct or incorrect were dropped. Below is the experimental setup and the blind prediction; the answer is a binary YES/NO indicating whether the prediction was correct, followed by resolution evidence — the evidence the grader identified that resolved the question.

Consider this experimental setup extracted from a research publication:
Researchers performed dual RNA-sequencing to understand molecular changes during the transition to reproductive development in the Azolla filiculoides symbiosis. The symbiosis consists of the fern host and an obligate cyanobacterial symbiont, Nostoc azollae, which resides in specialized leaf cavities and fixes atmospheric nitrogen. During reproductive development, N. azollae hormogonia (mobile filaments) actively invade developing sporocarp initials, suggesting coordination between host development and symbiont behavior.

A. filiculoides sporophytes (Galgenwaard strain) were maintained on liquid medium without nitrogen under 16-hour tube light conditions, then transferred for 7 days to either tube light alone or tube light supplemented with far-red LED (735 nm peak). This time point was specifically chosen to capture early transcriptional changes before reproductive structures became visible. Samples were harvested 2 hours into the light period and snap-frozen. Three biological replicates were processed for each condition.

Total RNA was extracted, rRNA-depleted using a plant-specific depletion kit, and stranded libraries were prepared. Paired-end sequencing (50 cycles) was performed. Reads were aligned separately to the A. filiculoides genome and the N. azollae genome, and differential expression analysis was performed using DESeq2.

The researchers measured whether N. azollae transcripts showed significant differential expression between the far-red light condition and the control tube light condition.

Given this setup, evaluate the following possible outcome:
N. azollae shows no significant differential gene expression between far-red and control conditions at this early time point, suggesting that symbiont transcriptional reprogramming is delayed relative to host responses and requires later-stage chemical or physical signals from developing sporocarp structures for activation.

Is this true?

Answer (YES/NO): NO